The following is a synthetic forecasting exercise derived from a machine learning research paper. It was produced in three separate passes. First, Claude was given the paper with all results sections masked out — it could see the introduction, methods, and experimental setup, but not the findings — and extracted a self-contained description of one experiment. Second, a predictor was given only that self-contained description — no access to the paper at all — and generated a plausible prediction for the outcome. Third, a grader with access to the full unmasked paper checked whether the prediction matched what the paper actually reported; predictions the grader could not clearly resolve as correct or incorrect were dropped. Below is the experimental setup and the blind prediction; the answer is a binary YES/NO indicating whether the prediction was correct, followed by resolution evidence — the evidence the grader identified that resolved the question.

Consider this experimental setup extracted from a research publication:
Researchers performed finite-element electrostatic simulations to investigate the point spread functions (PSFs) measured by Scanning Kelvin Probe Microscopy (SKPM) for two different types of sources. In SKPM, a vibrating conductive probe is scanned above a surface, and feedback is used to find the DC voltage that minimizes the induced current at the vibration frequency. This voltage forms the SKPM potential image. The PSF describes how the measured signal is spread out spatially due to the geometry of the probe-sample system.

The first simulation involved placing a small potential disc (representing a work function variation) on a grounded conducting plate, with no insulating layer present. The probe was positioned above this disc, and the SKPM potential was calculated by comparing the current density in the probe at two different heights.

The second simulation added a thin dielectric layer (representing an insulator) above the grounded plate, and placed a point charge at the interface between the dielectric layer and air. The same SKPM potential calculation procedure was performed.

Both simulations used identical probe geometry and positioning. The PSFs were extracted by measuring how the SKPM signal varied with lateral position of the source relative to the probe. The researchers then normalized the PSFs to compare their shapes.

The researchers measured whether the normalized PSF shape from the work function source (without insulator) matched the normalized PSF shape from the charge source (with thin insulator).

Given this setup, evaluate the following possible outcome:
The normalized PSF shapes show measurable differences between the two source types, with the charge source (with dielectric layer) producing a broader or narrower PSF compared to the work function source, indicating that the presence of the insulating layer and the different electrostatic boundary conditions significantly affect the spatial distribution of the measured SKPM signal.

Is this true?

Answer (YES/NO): NO